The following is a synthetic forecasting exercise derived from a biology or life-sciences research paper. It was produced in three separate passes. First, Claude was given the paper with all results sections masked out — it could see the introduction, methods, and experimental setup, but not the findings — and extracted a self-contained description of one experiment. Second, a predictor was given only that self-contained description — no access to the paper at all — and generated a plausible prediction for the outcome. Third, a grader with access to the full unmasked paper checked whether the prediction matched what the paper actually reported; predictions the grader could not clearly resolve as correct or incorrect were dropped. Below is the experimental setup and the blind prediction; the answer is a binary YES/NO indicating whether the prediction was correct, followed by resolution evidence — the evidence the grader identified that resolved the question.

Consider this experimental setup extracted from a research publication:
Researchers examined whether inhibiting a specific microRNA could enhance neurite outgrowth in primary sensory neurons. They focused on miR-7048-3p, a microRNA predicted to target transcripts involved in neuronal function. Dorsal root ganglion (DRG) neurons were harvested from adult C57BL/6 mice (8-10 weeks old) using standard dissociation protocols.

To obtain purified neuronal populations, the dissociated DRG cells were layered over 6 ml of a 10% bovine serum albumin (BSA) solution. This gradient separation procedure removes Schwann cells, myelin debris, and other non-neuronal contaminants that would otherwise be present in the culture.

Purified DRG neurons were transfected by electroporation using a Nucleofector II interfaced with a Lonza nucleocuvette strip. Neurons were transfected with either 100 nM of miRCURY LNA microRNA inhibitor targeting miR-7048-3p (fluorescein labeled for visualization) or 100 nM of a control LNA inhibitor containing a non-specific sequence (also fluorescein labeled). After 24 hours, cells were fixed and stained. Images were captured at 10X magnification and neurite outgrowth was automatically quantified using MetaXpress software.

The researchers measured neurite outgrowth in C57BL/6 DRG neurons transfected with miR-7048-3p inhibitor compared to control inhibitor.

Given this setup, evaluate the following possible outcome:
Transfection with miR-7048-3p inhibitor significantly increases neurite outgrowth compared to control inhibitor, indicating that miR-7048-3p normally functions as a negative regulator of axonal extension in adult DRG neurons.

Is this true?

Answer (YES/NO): YES